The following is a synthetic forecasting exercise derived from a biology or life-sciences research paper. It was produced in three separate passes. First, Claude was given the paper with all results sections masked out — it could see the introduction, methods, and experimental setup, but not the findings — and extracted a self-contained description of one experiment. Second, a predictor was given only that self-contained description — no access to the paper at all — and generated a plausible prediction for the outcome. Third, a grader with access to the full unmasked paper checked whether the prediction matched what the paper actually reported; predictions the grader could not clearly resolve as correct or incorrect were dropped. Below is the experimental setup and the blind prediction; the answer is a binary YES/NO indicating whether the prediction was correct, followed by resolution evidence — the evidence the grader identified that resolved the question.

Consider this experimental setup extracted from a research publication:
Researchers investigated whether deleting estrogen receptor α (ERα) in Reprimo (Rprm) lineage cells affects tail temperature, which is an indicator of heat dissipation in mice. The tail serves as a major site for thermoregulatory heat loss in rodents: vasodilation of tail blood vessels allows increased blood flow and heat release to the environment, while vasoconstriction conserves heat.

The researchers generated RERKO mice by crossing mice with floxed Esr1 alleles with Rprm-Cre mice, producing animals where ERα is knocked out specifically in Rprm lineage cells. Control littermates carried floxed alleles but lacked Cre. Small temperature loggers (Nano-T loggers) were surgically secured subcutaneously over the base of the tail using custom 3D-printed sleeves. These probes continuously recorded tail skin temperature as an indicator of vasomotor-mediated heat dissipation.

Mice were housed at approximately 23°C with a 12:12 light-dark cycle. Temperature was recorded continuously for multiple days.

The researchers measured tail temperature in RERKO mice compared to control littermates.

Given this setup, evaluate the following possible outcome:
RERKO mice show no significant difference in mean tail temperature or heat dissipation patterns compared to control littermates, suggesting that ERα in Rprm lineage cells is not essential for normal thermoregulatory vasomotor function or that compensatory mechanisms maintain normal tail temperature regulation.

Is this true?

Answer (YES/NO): NO